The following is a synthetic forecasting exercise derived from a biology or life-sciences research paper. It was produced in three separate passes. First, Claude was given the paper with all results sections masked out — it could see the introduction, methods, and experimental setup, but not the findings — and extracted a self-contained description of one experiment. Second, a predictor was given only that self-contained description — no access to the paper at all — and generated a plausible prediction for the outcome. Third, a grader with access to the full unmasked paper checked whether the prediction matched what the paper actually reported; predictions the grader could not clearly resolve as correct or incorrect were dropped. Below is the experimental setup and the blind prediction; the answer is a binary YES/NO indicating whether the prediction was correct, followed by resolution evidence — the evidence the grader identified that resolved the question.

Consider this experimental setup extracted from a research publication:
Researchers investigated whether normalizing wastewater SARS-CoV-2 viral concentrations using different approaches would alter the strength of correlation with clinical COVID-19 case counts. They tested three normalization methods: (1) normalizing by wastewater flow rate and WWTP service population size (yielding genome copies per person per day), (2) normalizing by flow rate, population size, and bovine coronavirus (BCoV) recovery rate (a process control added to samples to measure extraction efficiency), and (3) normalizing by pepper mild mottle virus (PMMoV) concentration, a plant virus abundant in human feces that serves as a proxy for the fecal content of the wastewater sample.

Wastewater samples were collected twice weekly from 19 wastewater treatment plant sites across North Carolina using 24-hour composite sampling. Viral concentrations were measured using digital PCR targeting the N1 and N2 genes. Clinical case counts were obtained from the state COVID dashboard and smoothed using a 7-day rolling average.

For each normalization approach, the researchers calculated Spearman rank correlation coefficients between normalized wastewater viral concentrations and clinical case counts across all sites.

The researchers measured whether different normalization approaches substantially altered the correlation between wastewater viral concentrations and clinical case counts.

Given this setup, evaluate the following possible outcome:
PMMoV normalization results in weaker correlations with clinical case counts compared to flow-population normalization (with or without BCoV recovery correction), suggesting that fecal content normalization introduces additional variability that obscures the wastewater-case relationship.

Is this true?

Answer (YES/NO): NO